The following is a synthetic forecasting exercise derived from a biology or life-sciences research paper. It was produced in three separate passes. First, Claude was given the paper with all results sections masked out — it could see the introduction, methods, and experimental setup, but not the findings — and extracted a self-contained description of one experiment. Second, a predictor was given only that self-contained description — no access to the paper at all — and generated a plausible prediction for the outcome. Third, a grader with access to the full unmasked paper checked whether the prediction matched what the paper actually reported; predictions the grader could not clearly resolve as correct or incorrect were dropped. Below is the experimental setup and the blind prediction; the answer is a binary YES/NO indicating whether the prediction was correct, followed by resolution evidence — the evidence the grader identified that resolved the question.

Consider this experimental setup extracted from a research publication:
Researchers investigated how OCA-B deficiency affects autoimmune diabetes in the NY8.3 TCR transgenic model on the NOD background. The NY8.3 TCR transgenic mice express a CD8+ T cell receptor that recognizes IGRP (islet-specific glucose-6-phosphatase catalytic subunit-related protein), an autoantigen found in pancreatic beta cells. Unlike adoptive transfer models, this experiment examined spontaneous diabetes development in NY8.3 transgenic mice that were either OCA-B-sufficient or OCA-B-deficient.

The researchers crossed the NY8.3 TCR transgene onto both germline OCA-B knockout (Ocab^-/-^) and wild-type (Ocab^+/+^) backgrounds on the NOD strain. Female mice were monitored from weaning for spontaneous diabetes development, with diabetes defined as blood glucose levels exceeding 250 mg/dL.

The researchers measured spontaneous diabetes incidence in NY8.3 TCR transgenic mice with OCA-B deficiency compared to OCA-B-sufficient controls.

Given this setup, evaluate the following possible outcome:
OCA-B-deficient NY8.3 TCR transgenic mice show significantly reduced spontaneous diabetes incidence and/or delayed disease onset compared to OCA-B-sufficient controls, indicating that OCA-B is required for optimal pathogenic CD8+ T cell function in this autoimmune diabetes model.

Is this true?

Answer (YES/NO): YES